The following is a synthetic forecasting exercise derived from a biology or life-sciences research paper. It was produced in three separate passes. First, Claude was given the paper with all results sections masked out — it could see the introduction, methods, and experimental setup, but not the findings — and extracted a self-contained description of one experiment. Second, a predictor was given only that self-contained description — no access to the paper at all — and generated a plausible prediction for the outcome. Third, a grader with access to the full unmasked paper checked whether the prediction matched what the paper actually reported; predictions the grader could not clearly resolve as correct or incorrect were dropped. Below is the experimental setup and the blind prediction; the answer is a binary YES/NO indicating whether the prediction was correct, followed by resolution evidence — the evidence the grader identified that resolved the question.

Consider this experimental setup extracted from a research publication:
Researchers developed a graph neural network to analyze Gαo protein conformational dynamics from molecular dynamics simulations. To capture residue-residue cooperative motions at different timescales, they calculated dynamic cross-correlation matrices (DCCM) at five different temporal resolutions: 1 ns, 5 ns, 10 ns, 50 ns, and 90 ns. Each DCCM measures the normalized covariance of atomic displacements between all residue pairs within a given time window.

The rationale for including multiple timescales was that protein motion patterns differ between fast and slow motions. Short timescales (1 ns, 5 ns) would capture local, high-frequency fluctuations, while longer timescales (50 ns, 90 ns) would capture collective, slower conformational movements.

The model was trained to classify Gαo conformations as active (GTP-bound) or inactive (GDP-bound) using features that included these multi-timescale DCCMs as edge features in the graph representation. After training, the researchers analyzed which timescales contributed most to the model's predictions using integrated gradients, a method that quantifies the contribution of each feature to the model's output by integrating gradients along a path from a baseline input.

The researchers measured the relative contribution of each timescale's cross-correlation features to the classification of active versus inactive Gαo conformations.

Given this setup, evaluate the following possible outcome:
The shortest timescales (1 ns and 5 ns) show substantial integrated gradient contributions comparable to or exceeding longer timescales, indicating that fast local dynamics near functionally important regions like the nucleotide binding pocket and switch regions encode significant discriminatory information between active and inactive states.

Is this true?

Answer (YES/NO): NO